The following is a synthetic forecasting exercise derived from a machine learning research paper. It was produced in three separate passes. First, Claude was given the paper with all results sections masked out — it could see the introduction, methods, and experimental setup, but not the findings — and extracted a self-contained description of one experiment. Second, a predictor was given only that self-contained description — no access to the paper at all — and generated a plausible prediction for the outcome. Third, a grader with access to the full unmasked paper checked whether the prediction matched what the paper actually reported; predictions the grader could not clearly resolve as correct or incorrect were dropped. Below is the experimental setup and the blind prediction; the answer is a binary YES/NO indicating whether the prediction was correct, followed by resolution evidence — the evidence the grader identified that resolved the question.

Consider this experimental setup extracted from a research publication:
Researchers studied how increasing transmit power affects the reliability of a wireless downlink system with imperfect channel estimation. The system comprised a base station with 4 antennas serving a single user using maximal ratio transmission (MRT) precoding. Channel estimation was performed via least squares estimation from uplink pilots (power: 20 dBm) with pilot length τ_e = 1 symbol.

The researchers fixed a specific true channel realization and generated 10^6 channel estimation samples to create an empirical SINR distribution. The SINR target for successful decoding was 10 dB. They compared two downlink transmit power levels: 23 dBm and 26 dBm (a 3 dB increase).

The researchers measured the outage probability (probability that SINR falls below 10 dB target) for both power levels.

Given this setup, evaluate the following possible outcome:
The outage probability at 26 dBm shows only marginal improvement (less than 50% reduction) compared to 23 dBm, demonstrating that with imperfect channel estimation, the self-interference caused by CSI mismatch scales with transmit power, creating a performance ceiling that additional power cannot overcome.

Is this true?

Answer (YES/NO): NO